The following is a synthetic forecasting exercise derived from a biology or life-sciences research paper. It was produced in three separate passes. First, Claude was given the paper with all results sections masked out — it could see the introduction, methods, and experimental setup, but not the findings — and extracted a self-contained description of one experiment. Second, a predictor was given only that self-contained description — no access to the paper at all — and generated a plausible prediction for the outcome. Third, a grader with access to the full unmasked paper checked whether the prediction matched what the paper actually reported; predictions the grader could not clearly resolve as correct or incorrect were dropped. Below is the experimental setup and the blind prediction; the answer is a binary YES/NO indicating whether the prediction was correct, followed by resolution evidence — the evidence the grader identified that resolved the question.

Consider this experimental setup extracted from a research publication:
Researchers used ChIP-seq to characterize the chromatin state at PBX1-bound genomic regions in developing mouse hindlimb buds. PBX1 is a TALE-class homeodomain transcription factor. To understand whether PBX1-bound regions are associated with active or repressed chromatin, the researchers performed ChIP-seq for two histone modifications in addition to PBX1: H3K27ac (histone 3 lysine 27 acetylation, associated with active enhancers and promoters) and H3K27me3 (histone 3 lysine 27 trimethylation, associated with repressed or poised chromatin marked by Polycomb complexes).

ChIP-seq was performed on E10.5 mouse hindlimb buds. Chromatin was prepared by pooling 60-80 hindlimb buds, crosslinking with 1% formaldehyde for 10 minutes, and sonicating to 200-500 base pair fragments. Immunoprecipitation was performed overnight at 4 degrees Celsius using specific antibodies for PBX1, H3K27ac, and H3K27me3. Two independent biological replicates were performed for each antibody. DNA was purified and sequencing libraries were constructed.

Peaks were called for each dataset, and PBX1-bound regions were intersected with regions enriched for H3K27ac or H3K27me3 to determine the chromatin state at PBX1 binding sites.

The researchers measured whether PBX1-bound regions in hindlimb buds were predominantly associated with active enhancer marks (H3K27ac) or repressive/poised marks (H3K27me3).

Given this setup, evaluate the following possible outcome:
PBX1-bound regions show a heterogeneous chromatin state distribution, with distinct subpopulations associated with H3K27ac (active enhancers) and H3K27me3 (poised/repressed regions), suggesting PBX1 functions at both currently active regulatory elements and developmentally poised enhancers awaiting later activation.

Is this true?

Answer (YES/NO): NO